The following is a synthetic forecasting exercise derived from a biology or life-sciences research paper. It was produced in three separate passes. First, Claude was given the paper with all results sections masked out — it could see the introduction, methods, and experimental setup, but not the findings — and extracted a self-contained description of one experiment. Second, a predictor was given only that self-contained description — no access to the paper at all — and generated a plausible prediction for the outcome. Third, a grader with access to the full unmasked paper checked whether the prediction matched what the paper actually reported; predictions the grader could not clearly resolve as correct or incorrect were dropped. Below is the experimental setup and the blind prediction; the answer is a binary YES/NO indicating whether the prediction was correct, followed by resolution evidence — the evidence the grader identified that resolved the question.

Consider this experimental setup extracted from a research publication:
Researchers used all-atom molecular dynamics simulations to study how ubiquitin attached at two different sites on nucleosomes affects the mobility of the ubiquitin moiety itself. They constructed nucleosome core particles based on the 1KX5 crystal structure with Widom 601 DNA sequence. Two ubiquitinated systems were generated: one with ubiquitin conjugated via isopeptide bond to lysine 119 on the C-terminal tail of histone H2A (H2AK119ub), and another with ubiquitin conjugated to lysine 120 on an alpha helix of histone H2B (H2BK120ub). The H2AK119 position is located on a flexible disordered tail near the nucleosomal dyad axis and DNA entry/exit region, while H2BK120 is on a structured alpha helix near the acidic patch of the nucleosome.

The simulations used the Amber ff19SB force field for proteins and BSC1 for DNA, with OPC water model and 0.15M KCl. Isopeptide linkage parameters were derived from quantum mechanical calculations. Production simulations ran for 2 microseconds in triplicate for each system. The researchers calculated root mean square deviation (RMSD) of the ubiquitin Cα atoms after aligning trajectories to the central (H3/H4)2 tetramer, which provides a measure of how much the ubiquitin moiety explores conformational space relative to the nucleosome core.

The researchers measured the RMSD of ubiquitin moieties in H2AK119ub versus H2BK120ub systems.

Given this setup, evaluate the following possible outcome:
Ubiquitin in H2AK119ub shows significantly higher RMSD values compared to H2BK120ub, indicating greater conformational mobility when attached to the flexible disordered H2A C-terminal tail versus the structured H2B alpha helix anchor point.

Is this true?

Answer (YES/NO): YES